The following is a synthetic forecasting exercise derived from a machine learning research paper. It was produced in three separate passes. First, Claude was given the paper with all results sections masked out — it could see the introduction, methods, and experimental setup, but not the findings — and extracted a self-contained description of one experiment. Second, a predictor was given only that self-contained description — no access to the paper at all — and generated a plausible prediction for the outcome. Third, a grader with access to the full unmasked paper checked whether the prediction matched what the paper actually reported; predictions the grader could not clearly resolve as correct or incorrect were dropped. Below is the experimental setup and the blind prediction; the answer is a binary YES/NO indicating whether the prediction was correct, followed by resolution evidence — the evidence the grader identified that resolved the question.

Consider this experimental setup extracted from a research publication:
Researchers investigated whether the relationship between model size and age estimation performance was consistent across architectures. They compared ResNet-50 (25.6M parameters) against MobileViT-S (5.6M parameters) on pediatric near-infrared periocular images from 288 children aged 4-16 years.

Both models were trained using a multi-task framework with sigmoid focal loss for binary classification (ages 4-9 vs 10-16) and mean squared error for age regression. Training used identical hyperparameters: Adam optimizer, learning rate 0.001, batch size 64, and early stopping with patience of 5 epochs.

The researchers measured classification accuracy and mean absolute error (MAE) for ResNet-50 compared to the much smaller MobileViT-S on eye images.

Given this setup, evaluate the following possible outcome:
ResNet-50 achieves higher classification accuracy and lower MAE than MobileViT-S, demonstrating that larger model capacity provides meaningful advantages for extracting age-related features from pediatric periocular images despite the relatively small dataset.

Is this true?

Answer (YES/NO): NO